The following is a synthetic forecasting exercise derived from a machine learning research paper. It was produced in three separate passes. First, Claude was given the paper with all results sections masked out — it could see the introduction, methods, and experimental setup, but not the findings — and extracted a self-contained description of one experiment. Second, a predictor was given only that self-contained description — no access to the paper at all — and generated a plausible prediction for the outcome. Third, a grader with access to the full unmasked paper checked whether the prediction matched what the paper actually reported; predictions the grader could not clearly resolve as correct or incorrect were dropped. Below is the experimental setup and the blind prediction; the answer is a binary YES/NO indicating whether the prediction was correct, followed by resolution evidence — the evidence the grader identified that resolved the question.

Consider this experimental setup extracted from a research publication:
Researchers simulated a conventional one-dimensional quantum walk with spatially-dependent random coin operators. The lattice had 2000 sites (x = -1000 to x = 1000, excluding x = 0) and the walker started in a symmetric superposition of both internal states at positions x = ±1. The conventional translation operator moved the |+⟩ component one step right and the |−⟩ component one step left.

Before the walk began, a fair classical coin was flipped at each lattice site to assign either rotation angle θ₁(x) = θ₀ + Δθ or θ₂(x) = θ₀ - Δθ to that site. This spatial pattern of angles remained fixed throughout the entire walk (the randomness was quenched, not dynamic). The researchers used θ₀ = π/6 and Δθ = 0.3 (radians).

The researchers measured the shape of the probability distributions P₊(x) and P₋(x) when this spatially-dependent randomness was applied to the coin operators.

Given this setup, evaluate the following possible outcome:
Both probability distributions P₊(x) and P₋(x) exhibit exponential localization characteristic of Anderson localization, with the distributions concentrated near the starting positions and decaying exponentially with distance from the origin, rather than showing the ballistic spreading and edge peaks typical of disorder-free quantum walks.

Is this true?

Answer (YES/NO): YES